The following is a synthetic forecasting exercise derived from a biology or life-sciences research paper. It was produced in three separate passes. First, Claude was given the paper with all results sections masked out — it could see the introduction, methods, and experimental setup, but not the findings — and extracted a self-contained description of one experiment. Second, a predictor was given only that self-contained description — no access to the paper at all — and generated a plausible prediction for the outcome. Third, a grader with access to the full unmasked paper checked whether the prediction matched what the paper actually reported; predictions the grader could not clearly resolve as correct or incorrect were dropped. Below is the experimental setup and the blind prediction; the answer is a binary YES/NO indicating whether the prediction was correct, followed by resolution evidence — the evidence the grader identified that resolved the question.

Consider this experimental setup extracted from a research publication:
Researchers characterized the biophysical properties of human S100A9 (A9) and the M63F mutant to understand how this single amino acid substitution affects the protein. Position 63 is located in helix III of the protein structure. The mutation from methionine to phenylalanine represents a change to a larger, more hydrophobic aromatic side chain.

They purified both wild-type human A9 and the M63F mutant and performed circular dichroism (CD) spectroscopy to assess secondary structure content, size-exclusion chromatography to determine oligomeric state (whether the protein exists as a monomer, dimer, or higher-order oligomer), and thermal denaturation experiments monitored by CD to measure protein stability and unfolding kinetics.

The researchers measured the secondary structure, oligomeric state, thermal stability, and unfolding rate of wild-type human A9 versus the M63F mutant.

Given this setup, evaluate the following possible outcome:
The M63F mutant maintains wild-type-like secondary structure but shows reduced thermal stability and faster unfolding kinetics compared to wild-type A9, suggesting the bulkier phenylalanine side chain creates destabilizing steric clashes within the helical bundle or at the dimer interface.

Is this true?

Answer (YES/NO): NO